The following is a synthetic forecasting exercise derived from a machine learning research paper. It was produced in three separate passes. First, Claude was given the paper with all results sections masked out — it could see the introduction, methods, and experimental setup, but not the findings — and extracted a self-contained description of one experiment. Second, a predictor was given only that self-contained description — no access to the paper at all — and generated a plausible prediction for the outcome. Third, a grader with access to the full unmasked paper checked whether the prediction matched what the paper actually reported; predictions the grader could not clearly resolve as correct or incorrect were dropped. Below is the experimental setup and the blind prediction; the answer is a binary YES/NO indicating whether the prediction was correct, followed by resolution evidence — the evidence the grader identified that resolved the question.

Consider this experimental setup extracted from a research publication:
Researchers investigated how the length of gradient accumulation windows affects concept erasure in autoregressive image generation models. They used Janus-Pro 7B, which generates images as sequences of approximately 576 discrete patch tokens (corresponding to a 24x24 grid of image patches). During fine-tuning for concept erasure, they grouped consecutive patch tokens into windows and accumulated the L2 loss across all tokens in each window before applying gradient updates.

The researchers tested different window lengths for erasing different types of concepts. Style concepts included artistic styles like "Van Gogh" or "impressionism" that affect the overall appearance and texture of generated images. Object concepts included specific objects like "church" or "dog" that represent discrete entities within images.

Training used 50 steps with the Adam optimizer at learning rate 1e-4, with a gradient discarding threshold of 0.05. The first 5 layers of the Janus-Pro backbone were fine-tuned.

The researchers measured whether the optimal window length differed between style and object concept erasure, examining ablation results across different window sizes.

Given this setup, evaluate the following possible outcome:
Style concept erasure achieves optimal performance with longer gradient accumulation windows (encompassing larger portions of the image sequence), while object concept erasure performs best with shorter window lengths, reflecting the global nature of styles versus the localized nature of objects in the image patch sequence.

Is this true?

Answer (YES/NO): NO